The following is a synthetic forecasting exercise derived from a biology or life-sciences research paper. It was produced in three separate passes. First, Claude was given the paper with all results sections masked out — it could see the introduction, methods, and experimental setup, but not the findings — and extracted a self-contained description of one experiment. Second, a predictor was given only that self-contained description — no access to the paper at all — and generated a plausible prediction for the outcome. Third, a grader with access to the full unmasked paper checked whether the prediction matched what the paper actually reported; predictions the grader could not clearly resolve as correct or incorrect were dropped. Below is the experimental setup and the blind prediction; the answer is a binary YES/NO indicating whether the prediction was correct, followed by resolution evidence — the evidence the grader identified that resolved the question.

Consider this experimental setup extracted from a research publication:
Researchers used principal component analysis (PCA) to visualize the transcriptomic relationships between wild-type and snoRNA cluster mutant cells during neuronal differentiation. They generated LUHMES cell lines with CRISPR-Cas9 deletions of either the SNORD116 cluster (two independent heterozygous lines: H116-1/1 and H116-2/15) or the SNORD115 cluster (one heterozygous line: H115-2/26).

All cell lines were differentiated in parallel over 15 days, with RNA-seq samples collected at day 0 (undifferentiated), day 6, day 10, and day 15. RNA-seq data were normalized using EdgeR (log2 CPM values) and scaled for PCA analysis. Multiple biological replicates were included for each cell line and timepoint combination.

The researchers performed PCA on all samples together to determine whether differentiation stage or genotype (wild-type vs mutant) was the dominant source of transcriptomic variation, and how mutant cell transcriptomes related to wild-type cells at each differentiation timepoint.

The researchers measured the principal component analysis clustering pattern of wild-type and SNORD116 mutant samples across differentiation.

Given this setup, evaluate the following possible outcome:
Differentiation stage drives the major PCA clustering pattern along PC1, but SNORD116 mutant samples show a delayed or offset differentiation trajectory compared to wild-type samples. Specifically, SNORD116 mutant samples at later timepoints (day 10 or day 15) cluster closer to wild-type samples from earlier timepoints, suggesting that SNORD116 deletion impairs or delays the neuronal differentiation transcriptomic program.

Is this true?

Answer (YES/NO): NO